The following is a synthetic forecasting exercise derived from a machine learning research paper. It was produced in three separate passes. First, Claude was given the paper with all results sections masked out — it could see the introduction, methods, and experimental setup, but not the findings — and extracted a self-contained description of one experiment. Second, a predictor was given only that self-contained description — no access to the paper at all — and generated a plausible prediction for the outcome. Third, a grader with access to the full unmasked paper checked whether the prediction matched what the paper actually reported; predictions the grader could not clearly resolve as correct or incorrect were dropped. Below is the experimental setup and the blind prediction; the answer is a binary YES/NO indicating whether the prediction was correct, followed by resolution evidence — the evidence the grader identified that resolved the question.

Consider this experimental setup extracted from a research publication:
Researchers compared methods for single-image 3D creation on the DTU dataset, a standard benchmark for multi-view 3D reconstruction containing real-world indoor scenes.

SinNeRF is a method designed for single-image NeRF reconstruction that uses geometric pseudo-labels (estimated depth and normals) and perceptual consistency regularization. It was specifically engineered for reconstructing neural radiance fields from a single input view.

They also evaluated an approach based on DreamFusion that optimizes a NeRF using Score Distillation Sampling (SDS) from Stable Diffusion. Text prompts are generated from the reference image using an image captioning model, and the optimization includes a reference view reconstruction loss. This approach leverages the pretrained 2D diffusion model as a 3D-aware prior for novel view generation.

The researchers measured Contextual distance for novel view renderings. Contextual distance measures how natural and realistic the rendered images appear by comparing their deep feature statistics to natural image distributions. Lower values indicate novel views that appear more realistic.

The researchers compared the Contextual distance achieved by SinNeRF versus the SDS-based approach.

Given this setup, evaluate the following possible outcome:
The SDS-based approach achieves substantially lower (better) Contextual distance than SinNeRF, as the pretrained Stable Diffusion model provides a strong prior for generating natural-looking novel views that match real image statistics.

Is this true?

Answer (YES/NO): YES